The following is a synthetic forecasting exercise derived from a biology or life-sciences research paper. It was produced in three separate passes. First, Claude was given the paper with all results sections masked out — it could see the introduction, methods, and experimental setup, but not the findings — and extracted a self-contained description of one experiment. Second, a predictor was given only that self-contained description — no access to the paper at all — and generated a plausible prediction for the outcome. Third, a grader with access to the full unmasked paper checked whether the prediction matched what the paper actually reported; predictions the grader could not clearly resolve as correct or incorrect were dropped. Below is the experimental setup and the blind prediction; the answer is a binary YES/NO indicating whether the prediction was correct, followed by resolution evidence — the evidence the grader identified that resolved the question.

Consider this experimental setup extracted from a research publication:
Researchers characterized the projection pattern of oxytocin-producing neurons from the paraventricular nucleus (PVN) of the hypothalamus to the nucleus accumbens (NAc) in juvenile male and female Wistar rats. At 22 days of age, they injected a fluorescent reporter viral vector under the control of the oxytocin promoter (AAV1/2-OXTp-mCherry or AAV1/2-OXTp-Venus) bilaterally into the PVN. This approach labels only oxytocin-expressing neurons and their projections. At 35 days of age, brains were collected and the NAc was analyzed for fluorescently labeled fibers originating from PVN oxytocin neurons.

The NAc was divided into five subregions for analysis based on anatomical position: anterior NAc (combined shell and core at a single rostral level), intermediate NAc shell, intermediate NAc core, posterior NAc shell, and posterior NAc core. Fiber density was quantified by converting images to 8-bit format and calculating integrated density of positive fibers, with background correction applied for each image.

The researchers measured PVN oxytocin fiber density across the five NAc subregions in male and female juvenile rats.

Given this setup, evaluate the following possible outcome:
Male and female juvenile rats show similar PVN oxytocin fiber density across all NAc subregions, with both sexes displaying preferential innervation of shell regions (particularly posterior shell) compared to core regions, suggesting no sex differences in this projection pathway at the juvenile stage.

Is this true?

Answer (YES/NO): NO